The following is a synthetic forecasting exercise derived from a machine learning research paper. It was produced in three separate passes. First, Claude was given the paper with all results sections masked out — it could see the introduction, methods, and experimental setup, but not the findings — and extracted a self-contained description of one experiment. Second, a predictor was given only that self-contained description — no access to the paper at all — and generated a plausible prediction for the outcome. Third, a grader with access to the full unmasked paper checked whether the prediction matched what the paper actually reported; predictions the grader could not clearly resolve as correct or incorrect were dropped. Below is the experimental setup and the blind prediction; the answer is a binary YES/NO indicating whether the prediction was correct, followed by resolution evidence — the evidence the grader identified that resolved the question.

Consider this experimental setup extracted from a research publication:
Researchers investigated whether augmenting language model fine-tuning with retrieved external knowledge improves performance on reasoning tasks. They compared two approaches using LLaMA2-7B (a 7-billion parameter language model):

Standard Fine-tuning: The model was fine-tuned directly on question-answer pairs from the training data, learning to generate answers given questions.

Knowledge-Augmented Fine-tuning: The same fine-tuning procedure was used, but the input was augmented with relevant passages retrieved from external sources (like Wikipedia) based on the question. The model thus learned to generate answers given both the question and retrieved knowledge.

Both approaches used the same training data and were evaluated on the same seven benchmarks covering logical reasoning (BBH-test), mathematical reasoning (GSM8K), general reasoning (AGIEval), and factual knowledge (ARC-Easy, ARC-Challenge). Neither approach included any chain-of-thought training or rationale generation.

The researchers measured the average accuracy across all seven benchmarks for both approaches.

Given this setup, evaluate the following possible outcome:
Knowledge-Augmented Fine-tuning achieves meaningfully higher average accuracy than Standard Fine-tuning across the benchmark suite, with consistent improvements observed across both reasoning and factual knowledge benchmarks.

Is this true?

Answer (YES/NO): NO